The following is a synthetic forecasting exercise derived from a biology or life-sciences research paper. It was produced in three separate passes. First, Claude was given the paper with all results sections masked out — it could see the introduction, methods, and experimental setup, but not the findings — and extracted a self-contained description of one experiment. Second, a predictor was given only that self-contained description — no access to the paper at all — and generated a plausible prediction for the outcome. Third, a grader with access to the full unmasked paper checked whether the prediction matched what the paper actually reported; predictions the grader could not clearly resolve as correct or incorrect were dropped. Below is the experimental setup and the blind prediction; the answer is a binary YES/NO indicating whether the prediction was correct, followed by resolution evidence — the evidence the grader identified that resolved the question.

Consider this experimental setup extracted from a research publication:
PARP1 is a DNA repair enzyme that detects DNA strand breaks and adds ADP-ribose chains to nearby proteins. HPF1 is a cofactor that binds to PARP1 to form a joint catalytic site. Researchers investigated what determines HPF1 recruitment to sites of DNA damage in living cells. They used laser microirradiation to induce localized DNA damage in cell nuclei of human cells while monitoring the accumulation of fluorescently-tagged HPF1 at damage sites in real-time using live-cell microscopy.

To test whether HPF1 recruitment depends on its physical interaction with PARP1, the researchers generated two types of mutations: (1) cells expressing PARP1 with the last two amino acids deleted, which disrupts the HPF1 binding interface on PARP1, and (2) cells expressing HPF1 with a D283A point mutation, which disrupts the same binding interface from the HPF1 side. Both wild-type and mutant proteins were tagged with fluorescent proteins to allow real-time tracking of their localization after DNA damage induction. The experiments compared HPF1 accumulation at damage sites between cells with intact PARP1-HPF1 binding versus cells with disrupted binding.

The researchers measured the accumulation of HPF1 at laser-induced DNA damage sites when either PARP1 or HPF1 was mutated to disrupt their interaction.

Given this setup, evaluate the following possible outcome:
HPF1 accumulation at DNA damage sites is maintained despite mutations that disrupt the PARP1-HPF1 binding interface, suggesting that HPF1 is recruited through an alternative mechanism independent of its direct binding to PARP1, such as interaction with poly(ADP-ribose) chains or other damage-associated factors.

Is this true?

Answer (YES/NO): NO